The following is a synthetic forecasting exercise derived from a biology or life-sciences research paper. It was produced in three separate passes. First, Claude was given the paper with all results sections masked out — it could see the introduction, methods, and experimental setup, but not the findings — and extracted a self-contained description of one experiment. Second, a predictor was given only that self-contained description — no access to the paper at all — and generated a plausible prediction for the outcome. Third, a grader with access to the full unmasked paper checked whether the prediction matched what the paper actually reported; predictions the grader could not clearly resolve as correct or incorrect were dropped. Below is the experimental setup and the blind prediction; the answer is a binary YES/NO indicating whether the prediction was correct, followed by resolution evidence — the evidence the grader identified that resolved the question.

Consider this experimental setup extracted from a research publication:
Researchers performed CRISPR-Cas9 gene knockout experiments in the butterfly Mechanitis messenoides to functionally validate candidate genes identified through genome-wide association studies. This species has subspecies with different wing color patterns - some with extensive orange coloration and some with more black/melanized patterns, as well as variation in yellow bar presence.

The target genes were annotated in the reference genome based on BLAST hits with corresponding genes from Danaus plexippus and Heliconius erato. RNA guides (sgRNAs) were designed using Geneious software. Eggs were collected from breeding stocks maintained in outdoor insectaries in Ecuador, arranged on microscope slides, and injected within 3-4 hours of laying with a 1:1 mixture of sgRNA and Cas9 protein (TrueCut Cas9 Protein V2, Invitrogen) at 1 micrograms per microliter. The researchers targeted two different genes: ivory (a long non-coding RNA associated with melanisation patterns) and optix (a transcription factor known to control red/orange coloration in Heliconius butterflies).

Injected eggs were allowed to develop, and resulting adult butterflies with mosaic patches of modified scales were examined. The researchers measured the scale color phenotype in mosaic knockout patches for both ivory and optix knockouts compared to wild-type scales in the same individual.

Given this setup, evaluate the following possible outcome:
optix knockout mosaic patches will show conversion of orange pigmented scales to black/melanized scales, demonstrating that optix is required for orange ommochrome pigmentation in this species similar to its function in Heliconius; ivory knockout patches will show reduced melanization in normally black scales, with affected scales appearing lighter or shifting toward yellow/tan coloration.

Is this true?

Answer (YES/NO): NO